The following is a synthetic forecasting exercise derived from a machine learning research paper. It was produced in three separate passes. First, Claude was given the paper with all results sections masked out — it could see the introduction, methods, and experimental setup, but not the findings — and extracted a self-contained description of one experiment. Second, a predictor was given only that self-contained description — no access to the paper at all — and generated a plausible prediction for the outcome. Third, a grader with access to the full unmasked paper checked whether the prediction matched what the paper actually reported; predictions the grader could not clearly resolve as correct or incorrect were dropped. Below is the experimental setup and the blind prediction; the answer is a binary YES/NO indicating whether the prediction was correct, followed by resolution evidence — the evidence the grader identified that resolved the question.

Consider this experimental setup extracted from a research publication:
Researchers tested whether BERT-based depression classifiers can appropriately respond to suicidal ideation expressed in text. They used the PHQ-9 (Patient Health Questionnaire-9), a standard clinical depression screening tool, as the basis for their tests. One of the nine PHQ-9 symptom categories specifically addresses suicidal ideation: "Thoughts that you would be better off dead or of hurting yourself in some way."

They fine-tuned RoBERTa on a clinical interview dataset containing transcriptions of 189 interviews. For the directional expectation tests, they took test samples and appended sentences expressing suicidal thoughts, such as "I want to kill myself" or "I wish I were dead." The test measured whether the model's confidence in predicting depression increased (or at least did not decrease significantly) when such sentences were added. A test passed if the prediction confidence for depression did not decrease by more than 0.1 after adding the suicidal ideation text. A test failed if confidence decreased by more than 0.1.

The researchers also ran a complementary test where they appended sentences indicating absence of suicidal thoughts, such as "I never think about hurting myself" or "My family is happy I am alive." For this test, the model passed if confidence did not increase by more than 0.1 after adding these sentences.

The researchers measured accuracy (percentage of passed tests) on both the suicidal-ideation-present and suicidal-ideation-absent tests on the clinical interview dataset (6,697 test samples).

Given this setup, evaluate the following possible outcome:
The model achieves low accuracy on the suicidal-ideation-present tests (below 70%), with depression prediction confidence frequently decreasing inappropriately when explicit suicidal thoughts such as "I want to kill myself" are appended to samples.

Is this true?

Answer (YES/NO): NO